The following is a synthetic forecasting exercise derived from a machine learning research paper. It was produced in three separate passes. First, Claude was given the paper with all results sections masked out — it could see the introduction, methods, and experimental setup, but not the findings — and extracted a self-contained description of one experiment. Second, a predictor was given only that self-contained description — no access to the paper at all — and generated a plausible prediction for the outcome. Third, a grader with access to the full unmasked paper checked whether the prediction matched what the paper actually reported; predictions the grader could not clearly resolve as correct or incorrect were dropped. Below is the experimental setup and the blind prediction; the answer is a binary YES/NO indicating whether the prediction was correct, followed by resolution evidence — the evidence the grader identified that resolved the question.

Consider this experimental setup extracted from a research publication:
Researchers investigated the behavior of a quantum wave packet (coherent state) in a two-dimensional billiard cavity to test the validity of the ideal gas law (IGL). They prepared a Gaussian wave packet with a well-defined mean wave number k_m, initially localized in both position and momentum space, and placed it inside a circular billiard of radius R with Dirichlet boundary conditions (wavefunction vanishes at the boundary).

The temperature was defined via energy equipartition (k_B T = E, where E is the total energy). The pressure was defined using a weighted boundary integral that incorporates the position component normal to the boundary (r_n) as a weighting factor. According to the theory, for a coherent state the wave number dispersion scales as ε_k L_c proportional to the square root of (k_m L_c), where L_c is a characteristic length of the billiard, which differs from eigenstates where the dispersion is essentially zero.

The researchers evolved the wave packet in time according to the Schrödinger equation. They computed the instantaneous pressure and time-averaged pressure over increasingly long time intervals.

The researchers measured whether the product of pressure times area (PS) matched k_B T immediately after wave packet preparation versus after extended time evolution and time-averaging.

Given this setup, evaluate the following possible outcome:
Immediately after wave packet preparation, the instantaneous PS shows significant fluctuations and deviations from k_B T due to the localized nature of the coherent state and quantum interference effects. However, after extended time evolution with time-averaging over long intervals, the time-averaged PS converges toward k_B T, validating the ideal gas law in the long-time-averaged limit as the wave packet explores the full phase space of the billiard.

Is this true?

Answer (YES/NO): YES